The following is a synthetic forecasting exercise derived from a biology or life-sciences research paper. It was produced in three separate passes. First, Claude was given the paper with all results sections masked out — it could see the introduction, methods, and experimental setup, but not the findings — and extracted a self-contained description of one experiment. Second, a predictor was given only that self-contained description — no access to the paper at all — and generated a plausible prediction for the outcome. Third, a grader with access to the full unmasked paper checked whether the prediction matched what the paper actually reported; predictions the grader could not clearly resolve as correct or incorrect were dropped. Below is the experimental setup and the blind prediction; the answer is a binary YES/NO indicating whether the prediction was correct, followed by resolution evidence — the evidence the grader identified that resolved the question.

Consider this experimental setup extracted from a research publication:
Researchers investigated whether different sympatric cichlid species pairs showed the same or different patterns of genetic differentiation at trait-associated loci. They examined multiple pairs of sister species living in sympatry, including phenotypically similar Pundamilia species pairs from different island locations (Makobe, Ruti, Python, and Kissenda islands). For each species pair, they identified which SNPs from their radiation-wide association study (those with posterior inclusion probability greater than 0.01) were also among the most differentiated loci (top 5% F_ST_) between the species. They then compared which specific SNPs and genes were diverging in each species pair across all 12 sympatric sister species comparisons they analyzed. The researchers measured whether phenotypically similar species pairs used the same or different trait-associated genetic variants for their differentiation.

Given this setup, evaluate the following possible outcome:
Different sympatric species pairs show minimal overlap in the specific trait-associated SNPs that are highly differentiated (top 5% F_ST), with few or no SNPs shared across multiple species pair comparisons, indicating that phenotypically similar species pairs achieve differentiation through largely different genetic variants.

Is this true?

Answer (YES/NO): YES